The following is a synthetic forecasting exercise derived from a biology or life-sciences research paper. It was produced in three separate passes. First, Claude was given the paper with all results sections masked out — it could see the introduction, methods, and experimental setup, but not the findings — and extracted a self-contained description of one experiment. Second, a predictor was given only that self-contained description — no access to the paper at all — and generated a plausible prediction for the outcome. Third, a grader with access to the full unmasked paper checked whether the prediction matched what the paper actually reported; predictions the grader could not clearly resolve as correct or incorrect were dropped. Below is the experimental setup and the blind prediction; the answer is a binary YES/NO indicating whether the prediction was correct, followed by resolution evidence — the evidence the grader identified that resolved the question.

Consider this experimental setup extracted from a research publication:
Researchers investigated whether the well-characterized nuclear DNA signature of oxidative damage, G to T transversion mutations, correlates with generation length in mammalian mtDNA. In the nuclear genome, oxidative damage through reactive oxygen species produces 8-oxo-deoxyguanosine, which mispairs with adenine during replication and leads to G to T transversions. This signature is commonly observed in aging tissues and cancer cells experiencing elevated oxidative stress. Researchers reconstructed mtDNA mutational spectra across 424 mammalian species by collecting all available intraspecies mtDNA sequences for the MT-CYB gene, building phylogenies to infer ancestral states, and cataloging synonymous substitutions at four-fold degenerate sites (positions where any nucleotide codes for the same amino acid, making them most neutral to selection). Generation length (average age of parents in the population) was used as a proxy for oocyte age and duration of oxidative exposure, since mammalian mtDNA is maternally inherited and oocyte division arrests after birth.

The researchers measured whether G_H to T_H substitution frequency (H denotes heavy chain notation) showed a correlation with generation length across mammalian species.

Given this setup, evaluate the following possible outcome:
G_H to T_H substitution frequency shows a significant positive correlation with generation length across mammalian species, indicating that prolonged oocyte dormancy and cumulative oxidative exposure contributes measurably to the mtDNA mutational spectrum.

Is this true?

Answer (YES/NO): NO